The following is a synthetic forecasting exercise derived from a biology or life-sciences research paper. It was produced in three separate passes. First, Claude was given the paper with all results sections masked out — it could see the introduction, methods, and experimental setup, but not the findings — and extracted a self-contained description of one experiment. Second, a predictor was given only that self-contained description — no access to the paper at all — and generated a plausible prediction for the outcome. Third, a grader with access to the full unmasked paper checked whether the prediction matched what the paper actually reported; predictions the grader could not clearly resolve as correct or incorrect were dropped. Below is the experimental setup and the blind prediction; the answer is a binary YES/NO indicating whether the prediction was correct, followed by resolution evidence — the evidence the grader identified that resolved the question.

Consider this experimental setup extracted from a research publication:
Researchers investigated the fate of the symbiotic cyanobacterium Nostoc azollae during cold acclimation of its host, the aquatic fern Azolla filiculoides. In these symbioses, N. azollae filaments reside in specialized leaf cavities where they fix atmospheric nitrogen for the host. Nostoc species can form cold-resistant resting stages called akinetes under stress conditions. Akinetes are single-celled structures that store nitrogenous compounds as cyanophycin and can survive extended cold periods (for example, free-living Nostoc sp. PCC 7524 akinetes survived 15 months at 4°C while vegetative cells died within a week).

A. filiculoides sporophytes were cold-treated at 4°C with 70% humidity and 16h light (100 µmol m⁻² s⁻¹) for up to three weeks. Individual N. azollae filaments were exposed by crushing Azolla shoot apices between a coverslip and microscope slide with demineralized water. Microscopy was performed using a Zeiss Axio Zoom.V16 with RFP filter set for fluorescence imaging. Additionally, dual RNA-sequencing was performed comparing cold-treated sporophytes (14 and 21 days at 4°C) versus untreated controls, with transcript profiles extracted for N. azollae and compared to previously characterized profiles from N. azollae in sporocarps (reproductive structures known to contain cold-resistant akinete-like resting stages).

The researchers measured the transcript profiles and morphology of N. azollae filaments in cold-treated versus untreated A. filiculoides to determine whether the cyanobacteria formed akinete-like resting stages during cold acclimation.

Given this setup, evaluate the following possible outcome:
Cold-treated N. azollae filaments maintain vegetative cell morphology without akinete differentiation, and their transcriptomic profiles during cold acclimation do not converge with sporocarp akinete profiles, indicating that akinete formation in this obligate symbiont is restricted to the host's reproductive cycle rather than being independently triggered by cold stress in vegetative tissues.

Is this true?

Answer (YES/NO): NO